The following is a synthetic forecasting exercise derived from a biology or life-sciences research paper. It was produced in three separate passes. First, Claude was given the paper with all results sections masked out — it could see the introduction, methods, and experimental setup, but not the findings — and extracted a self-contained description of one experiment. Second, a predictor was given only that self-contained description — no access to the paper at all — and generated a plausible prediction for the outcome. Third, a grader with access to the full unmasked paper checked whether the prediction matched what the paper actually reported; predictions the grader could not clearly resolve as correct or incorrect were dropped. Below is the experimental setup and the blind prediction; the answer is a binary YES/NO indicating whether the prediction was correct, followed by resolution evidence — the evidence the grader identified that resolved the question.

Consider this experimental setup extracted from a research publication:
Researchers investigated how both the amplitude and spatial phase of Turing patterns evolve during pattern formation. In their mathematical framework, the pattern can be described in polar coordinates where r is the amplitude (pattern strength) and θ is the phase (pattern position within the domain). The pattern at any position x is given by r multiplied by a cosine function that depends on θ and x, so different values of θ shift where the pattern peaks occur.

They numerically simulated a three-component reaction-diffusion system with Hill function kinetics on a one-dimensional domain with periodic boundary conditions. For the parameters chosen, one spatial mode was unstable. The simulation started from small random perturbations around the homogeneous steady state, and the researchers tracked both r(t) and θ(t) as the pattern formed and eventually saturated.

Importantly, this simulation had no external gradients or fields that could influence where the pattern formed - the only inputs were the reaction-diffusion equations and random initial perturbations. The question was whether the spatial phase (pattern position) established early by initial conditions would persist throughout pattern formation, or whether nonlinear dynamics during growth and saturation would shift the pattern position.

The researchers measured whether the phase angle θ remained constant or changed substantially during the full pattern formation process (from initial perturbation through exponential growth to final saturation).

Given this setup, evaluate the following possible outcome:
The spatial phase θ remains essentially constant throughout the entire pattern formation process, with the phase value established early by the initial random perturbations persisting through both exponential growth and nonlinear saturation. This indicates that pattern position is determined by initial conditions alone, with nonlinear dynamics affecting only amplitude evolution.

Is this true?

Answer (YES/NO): YES